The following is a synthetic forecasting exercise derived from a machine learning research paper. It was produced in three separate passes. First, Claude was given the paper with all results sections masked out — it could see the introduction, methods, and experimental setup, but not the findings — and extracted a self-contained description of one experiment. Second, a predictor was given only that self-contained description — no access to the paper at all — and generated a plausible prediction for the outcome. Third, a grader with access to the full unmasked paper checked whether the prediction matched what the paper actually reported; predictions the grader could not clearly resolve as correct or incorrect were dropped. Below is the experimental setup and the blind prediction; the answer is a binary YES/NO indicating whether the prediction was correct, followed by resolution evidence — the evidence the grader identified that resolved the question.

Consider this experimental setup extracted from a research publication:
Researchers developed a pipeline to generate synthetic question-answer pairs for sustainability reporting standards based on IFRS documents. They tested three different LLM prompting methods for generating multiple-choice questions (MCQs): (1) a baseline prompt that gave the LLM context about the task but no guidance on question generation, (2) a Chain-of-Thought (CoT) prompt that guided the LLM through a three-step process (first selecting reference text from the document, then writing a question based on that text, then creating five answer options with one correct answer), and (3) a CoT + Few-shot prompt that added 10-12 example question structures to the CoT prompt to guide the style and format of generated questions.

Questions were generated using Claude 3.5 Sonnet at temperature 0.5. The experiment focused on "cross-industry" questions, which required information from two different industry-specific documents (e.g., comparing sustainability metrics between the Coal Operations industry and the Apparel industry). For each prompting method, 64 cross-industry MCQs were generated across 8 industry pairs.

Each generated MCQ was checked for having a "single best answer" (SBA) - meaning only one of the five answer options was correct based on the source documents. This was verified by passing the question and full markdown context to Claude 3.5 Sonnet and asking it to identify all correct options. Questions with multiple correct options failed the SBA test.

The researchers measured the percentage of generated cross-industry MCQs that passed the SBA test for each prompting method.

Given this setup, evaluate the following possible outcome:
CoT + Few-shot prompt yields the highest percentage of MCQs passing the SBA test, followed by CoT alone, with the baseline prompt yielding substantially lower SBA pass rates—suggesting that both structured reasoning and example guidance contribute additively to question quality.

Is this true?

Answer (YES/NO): YES